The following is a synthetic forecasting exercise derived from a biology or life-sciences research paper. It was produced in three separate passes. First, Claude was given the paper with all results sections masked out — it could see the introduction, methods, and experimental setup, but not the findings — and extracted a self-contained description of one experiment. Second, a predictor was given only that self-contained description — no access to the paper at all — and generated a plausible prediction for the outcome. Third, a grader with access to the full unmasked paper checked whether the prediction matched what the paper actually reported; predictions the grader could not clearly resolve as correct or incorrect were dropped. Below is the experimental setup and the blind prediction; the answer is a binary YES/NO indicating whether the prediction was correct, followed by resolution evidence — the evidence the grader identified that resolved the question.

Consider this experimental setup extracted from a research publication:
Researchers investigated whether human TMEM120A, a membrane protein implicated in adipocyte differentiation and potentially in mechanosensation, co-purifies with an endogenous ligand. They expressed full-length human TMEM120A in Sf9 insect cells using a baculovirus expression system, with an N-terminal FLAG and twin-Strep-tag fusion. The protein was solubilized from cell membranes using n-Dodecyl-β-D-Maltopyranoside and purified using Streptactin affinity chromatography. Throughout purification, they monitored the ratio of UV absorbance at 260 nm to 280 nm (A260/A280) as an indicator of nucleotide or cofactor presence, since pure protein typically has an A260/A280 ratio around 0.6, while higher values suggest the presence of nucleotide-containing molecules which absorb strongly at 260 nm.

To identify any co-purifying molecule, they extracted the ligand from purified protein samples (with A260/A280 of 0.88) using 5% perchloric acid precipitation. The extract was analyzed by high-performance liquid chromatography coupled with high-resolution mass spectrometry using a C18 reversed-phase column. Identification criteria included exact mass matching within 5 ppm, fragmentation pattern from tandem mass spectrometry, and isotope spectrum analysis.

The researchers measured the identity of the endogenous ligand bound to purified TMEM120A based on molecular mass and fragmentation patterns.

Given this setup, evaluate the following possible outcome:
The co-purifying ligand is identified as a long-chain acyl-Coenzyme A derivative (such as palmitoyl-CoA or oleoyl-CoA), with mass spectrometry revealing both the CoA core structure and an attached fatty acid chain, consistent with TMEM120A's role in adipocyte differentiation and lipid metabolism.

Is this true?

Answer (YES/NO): NO